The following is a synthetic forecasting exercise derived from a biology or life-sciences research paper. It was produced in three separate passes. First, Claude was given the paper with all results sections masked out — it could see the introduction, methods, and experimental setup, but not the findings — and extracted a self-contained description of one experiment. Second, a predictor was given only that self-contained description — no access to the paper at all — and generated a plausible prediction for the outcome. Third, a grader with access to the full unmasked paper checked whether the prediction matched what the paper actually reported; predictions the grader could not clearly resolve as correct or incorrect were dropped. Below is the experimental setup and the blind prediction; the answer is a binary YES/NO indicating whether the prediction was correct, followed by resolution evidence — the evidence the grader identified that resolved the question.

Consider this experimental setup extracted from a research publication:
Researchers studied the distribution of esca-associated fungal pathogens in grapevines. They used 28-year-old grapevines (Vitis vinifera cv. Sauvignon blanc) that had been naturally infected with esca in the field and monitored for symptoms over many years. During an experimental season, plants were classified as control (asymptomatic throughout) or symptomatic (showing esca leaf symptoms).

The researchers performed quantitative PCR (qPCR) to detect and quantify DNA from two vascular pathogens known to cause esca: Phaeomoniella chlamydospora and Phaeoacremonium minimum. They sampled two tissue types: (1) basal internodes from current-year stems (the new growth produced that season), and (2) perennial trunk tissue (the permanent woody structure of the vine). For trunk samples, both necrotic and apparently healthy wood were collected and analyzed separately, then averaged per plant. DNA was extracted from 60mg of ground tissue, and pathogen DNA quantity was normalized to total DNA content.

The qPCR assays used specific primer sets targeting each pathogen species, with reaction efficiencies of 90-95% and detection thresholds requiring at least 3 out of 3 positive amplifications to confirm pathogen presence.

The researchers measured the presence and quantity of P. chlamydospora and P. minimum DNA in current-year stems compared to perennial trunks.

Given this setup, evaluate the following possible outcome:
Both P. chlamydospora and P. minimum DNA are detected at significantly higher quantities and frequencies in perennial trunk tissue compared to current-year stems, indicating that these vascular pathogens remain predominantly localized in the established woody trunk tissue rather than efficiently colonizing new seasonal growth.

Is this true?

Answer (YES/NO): YES